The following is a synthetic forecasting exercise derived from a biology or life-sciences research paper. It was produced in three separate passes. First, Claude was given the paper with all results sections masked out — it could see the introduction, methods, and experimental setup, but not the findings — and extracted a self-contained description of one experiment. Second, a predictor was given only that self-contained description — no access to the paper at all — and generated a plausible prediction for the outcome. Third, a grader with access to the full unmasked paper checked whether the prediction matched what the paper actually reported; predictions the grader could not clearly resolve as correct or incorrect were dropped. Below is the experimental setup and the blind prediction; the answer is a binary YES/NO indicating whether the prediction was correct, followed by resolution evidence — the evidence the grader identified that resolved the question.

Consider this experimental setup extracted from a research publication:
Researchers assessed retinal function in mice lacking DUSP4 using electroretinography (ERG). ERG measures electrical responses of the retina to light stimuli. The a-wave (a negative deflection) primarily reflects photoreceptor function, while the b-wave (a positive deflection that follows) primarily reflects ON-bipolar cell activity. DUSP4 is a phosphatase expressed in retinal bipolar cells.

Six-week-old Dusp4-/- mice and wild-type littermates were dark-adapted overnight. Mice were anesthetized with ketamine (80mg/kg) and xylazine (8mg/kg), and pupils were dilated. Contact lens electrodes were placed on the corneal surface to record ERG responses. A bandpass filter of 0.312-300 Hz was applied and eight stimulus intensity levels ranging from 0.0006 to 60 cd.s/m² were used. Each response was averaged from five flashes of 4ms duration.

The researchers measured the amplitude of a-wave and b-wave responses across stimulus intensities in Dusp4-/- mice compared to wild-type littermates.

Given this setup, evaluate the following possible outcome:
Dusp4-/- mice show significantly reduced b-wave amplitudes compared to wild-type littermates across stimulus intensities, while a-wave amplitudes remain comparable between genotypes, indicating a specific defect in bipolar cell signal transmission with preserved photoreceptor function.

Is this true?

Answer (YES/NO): NO